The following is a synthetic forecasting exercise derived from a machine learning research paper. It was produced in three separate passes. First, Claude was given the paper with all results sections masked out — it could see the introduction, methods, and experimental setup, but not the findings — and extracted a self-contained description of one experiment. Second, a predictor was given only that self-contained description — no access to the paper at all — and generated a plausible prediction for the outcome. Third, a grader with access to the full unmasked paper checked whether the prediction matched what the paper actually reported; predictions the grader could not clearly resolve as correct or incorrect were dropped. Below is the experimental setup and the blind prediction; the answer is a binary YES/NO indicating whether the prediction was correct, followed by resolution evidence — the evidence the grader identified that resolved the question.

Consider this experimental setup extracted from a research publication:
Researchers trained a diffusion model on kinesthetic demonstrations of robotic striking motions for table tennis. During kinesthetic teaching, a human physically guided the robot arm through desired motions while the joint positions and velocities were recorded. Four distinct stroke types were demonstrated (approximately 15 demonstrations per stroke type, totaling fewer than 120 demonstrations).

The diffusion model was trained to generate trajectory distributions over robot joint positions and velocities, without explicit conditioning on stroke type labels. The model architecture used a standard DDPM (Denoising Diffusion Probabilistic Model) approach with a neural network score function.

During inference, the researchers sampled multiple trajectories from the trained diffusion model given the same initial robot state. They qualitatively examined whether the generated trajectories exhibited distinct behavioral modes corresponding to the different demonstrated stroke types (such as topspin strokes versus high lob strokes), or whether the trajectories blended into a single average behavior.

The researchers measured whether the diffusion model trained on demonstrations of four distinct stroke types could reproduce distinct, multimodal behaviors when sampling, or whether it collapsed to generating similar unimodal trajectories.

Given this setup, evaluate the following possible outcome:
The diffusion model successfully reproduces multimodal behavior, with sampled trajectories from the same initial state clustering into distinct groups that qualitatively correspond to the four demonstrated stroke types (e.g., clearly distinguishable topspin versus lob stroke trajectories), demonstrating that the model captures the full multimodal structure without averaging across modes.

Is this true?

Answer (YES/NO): YES